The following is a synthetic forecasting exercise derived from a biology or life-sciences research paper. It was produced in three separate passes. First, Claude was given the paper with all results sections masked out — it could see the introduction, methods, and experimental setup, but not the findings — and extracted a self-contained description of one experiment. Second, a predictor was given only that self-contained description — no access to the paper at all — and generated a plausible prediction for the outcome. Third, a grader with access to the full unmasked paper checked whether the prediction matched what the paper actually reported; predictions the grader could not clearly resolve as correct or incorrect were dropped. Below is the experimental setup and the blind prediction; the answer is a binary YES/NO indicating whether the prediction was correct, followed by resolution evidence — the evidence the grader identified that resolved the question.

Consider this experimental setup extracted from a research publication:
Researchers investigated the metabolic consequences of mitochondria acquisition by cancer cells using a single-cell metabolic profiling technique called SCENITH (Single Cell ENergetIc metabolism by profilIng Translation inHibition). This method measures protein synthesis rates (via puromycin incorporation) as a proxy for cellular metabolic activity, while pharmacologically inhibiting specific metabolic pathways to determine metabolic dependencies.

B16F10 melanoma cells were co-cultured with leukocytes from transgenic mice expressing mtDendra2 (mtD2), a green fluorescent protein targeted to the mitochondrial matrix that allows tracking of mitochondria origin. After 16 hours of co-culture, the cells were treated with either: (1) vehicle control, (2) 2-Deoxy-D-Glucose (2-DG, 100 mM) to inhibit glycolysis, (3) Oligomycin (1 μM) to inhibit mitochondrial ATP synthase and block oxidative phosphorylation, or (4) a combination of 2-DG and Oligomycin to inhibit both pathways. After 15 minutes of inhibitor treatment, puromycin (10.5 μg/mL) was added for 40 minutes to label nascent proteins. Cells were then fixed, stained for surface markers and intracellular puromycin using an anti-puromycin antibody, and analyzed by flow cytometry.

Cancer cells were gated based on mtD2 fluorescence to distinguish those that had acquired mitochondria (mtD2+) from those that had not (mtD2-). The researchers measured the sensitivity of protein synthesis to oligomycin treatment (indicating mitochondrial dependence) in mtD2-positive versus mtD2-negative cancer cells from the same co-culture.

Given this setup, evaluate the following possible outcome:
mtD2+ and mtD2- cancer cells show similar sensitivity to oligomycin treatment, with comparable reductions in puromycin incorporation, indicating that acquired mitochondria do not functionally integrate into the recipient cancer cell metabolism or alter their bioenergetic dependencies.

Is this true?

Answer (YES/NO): NO